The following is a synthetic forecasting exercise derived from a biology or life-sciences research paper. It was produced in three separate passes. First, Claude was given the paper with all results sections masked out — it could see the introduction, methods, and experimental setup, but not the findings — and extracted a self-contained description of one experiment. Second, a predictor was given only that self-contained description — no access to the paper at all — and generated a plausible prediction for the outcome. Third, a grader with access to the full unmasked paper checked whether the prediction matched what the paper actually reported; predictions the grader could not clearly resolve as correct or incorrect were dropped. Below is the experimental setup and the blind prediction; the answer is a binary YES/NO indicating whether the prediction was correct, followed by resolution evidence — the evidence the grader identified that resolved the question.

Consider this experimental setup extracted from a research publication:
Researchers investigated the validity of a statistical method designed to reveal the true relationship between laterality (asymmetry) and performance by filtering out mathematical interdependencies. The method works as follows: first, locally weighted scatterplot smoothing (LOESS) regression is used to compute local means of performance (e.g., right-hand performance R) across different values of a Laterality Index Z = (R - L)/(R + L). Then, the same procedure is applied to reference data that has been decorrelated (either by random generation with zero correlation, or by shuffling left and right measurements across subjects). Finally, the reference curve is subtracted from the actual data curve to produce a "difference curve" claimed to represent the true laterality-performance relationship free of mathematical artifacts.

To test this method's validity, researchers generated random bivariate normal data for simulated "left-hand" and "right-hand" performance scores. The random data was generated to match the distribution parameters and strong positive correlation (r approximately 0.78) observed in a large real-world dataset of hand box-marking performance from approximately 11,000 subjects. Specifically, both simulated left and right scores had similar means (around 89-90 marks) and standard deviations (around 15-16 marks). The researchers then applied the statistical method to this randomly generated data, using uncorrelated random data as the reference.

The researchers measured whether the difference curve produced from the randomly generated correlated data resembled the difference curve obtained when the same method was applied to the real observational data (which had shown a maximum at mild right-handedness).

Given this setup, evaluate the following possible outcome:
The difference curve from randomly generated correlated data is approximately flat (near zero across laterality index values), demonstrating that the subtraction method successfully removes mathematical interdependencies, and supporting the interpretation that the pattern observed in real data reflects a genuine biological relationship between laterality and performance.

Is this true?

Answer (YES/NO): NO